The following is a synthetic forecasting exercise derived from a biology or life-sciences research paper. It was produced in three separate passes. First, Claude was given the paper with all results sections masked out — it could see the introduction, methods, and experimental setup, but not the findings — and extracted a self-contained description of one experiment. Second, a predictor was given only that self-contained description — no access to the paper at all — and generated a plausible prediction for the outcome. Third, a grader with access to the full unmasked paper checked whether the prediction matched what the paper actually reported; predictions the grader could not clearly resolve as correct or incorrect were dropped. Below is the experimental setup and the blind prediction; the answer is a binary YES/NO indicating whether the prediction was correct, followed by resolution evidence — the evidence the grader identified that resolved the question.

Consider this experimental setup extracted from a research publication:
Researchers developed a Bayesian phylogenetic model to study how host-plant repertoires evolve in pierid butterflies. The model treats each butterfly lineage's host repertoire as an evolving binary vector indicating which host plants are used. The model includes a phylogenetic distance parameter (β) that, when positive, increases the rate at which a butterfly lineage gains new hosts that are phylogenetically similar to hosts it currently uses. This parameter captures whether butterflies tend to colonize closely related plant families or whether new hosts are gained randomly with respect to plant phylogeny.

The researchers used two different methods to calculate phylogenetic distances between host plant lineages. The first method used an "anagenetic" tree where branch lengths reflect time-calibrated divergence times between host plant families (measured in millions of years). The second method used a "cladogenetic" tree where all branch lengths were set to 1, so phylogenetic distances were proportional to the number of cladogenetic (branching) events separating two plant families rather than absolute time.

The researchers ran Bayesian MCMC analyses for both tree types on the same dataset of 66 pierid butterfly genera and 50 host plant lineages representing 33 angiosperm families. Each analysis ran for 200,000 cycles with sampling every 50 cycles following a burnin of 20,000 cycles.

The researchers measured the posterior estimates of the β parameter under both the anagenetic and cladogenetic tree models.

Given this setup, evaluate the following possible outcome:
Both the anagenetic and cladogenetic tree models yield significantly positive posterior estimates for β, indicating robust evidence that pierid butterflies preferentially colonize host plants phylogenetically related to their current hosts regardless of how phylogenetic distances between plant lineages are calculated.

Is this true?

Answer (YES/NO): NO